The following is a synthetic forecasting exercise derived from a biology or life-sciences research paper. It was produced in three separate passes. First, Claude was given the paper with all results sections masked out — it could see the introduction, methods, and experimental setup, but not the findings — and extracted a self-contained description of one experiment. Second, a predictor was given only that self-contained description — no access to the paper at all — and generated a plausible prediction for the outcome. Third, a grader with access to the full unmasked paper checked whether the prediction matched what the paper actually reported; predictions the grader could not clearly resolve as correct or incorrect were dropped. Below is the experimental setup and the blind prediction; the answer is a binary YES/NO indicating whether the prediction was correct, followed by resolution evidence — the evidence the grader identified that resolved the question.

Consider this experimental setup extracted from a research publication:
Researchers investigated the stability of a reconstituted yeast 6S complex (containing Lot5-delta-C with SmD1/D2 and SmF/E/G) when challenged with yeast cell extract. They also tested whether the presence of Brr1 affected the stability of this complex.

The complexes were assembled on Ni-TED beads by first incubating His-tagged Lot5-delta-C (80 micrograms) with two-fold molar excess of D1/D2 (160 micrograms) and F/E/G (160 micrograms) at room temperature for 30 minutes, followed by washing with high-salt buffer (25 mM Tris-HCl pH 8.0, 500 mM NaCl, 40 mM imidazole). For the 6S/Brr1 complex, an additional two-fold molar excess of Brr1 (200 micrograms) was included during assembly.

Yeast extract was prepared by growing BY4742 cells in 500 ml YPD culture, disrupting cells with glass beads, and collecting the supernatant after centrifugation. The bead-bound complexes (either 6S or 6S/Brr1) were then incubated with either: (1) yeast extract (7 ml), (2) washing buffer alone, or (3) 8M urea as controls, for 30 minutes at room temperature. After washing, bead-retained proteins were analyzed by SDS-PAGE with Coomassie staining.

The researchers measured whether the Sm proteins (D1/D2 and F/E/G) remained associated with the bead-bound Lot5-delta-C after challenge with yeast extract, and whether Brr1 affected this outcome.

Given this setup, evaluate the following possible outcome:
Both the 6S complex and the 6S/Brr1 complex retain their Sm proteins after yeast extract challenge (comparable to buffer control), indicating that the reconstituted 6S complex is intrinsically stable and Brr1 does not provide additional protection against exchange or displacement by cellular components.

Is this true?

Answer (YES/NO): YES